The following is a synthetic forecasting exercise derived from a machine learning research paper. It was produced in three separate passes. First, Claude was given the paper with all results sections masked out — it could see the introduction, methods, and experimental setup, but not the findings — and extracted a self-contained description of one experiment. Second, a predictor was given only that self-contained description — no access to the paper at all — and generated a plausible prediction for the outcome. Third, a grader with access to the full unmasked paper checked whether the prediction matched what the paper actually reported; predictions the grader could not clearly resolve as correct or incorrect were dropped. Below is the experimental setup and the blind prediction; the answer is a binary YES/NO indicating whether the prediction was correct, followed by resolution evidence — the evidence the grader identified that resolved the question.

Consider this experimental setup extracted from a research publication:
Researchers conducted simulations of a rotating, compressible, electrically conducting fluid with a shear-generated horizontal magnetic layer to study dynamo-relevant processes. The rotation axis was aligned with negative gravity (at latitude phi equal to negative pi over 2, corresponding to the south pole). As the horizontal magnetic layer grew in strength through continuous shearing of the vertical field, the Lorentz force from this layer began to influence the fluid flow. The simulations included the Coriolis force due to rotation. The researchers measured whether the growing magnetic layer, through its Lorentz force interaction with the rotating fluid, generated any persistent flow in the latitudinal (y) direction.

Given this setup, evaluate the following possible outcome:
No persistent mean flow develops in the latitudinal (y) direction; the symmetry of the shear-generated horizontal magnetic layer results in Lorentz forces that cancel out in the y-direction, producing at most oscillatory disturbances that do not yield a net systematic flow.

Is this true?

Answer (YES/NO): NO